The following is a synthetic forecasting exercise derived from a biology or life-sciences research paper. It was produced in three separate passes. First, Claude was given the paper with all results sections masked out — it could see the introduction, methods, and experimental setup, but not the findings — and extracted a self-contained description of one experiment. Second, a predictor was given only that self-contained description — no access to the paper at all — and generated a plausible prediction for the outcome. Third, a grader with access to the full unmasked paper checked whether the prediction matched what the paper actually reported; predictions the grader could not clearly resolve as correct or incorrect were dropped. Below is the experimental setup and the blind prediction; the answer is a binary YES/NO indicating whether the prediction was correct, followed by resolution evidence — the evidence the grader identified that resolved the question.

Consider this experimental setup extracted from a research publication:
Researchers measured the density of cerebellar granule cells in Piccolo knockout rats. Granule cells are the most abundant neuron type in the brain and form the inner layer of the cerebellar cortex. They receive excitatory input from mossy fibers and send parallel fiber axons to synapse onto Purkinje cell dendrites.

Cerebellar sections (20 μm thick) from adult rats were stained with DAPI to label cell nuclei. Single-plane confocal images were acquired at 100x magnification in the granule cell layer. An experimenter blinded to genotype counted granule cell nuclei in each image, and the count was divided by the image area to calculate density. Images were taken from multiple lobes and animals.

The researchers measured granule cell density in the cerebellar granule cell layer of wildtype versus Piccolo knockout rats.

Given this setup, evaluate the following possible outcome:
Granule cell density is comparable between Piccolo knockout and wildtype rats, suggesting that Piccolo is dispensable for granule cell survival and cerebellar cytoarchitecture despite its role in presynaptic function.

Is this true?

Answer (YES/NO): NO